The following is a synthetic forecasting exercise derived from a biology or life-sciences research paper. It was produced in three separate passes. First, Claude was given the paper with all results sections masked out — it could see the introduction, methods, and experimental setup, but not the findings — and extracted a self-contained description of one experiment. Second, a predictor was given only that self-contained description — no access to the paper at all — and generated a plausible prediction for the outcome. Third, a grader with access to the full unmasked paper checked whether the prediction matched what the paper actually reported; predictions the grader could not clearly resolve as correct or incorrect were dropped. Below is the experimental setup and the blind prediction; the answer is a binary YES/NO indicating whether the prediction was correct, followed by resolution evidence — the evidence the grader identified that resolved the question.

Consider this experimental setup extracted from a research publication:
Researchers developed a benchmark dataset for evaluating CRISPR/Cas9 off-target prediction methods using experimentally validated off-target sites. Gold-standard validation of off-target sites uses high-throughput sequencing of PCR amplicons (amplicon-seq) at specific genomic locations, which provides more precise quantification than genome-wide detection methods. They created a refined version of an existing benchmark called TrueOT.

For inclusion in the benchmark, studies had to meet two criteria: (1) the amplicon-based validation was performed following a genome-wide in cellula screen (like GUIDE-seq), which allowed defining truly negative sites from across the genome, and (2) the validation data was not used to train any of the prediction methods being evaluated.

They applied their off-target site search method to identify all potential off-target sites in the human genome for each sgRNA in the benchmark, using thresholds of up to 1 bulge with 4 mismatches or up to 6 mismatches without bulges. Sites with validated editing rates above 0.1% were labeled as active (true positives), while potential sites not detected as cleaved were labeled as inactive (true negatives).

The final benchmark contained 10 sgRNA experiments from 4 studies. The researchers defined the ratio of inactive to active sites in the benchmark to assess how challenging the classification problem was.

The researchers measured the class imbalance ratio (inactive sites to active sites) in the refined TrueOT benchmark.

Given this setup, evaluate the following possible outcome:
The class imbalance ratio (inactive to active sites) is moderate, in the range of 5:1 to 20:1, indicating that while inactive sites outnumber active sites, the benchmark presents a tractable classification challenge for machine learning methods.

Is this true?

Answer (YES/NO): NO